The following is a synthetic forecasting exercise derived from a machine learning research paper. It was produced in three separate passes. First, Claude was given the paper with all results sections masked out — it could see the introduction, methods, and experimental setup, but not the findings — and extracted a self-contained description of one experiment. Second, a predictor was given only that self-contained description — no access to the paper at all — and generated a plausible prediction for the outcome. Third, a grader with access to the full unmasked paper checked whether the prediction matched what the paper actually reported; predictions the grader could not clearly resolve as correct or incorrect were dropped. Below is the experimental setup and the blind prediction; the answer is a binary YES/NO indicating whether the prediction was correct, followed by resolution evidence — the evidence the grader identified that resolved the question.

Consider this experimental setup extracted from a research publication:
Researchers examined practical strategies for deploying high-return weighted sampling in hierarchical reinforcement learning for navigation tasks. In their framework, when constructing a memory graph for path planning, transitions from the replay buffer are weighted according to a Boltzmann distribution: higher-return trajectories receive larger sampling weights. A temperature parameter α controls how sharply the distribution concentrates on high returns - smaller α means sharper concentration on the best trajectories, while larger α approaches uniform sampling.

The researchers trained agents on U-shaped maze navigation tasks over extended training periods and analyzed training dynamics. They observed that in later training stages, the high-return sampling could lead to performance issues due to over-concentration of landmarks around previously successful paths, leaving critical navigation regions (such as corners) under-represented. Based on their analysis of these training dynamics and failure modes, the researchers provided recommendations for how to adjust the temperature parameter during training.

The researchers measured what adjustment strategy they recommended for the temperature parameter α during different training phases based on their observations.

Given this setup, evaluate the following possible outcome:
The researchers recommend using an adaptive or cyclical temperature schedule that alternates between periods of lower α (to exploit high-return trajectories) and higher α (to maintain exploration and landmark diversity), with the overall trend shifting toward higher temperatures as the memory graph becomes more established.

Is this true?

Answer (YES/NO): NO